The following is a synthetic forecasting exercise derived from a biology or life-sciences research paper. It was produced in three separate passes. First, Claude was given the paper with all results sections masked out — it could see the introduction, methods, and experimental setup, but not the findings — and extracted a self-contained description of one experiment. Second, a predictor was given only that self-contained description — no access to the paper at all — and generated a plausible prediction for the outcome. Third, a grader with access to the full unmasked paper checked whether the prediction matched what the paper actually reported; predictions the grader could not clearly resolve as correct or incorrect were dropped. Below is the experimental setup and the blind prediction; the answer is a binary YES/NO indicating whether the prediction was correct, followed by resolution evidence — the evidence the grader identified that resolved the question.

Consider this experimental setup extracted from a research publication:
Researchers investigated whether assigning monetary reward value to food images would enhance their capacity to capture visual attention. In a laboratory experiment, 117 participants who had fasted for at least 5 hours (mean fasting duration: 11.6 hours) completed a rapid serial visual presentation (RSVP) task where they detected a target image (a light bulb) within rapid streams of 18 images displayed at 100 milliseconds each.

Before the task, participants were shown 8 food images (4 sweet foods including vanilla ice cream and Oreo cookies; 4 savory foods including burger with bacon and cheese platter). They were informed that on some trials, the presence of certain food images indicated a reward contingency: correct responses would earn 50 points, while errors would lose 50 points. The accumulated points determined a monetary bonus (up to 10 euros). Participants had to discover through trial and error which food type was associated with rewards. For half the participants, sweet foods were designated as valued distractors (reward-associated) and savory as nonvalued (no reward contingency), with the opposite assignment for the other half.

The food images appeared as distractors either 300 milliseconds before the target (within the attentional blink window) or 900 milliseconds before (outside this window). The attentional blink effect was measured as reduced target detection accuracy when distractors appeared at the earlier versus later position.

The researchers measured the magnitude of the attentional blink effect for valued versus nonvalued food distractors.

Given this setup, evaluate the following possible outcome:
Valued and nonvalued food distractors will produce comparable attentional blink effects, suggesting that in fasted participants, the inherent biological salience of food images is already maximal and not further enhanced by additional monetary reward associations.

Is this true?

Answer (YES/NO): YES